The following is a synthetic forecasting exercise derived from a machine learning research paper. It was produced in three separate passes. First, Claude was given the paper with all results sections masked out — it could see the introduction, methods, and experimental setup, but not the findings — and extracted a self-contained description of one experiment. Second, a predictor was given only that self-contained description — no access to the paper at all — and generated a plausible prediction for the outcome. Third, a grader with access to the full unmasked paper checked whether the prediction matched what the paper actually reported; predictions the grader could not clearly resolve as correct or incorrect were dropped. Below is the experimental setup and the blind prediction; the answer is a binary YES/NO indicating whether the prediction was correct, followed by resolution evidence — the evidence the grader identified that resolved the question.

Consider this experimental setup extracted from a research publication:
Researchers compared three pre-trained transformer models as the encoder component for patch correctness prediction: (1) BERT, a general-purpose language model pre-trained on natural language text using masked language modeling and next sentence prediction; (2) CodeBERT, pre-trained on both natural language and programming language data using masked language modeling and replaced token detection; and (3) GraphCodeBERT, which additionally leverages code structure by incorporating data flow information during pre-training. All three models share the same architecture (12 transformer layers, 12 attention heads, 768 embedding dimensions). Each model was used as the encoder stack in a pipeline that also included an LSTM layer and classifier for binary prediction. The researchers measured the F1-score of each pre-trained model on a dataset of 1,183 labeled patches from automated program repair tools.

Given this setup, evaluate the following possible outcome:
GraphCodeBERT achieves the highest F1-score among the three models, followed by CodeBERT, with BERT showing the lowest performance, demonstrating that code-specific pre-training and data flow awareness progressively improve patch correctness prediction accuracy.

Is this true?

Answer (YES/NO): NO